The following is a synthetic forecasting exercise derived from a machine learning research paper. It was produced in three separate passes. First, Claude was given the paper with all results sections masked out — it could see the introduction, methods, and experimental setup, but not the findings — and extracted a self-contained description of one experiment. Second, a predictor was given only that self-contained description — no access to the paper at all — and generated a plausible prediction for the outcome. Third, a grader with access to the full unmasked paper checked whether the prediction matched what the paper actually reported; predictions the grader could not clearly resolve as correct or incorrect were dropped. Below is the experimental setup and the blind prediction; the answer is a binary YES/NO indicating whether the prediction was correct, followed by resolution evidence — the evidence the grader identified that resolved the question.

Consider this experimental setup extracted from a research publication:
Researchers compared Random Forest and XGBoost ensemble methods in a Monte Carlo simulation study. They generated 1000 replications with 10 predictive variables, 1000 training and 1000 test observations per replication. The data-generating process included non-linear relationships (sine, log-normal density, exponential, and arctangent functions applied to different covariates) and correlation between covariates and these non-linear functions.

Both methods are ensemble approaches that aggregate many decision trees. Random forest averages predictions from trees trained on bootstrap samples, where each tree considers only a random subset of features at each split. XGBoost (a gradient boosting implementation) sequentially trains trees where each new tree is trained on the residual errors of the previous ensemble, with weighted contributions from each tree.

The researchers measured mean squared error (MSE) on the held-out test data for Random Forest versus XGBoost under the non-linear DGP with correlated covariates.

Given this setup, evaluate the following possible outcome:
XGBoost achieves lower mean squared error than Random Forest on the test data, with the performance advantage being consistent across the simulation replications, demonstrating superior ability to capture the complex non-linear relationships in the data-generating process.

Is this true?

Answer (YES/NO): NO